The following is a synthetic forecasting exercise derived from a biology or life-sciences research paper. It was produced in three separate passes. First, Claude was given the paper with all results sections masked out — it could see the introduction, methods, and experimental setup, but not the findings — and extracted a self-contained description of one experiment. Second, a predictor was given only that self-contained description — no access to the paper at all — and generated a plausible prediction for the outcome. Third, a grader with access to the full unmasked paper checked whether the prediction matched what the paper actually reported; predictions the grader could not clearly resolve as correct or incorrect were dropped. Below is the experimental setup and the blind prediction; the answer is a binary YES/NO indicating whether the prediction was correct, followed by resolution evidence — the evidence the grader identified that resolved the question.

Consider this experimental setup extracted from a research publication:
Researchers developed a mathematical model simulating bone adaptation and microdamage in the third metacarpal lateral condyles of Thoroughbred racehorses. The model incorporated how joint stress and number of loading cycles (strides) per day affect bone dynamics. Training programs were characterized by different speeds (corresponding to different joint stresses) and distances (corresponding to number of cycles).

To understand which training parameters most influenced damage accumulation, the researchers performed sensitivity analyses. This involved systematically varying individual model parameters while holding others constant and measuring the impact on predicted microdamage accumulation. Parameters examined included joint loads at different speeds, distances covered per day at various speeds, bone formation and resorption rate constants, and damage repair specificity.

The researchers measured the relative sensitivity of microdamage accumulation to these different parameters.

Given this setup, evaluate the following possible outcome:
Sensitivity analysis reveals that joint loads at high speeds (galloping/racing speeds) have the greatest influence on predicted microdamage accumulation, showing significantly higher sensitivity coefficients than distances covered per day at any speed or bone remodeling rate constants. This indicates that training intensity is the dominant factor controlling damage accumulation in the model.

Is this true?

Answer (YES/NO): NO